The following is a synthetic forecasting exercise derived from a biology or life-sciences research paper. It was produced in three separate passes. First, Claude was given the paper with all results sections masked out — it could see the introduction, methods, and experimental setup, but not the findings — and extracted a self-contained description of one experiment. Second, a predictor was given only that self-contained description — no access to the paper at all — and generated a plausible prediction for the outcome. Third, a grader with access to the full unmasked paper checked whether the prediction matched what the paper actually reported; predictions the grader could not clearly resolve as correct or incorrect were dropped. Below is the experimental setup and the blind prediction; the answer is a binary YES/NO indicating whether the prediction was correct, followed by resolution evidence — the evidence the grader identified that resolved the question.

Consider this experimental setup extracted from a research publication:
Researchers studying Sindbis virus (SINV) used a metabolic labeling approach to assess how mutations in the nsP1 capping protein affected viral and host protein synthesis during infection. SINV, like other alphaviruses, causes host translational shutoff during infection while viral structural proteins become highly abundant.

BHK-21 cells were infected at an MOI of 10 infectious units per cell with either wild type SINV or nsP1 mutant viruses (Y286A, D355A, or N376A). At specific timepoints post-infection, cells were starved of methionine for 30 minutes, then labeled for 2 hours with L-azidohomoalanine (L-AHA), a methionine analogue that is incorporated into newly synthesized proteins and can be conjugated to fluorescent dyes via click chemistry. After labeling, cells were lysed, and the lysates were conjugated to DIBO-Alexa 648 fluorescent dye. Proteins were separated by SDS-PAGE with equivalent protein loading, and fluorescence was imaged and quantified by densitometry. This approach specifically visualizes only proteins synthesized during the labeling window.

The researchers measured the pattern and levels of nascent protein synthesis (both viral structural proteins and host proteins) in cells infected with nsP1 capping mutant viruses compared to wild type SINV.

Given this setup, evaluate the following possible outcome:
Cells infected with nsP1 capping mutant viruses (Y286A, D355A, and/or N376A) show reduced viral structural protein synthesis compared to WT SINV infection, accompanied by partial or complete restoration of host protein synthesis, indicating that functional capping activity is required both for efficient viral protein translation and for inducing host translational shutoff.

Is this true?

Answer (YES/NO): NO